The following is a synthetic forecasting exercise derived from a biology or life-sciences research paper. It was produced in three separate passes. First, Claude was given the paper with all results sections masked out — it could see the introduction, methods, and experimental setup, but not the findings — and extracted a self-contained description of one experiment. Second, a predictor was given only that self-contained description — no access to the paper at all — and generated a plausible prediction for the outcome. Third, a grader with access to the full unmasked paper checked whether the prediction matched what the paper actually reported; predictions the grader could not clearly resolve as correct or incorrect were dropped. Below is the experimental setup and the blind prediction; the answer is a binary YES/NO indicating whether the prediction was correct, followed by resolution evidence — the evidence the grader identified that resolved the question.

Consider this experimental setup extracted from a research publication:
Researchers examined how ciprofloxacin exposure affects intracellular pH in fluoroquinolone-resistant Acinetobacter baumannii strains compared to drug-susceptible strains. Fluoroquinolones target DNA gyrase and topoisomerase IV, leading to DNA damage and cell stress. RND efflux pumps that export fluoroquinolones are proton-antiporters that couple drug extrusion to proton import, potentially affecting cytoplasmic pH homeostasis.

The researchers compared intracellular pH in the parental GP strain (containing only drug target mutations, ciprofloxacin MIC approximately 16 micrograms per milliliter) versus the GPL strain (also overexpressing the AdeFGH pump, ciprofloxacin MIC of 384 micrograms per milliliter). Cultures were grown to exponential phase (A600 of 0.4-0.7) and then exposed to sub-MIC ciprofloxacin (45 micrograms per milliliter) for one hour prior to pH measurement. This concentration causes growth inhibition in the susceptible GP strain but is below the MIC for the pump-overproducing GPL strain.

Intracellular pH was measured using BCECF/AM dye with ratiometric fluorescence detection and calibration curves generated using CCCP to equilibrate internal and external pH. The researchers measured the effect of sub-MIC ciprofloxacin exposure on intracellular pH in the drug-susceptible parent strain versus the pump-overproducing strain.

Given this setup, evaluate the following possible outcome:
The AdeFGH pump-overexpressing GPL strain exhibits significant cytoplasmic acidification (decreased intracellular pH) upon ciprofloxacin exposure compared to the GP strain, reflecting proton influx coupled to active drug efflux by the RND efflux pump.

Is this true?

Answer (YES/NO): NO